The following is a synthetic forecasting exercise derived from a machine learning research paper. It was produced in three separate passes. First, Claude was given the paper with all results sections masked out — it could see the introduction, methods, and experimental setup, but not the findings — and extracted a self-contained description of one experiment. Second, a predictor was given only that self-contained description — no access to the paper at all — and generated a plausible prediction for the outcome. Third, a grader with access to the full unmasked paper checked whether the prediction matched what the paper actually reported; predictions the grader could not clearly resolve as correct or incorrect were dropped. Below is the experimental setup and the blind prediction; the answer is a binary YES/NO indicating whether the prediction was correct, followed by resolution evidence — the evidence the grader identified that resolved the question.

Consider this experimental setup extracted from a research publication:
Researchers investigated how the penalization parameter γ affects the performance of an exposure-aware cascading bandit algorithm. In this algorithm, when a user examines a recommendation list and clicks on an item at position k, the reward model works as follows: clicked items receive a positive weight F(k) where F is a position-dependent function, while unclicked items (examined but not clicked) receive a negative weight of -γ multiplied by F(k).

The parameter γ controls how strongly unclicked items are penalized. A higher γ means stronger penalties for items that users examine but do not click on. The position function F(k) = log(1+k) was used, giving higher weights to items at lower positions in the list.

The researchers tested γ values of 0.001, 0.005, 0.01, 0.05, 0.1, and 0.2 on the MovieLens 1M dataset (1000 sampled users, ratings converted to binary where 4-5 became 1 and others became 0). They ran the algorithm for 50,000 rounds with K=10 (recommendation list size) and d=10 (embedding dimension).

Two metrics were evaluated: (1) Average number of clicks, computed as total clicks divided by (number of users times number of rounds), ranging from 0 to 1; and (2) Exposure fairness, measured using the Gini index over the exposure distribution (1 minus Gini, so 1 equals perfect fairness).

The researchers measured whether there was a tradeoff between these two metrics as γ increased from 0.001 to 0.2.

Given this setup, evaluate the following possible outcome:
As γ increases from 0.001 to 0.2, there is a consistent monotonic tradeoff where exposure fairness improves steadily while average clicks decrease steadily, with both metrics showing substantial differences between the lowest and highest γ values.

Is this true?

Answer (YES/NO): NO